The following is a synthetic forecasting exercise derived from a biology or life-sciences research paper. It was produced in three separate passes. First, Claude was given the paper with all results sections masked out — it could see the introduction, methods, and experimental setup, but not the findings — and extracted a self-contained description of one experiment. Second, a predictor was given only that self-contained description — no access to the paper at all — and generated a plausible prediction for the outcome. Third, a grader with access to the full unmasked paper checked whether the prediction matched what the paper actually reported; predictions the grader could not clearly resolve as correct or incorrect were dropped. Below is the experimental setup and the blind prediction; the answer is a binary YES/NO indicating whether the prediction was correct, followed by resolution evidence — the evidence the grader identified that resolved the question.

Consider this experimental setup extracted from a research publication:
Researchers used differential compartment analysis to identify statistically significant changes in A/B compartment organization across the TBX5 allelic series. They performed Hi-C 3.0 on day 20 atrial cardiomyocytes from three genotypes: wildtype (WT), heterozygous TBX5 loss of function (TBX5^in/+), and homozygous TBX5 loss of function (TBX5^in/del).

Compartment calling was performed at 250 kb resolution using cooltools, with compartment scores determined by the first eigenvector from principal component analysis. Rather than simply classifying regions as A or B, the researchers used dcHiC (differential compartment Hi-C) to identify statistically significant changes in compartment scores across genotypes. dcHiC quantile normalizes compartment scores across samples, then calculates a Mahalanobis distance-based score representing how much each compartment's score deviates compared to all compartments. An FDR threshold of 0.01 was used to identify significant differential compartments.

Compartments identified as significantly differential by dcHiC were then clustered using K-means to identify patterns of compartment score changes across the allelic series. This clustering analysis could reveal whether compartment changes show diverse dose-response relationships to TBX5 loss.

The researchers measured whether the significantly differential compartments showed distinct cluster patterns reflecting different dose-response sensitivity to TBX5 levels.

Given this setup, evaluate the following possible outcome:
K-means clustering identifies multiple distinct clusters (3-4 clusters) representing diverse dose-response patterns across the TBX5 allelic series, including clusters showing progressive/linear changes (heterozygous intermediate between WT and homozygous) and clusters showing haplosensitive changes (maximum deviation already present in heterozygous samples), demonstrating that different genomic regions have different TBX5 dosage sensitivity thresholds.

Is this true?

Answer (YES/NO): NO